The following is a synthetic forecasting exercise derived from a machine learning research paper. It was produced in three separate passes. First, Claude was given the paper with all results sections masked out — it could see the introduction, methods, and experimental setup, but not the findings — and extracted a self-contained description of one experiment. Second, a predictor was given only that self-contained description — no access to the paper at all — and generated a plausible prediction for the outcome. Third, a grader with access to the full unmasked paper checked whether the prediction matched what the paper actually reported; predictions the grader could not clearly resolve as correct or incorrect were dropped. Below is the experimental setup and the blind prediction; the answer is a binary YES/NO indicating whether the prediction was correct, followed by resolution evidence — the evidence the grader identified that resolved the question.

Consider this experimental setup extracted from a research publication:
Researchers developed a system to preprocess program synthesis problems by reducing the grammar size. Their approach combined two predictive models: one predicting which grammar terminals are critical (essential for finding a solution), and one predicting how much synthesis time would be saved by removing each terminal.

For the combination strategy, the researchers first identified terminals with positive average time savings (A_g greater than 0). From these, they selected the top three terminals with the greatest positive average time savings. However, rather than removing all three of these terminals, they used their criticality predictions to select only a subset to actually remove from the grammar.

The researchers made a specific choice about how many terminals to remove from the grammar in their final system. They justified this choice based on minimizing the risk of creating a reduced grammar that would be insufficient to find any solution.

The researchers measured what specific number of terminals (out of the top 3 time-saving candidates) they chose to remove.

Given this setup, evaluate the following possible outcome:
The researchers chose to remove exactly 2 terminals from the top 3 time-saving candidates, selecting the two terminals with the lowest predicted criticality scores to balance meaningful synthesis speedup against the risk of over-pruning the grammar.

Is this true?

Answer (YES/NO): YES